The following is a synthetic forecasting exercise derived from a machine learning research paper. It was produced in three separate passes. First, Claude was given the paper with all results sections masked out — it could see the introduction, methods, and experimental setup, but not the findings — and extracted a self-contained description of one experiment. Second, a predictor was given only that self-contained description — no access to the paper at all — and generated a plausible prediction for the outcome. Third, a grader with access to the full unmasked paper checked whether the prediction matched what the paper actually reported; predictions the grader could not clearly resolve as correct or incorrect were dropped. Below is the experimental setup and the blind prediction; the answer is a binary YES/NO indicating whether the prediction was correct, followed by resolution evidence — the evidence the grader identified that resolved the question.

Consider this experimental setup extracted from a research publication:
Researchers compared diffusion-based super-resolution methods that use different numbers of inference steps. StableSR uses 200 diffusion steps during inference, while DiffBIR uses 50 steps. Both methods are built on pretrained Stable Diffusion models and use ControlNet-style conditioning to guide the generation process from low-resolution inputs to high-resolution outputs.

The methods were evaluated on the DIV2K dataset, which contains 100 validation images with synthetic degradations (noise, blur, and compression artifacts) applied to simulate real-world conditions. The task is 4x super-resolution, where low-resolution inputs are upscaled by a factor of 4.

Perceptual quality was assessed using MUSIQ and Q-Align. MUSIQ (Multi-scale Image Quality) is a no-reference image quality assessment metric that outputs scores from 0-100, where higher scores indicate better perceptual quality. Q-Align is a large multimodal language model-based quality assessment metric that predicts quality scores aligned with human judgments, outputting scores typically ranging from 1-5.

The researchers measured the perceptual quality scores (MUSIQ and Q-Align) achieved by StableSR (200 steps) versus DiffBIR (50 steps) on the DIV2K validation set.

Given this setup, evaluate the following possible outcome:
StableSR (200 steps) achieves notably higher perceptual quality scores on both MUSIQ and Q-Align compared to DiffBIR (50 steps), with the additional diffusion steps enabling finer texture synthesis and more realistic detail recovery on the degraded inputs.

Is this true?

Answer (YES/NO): NO